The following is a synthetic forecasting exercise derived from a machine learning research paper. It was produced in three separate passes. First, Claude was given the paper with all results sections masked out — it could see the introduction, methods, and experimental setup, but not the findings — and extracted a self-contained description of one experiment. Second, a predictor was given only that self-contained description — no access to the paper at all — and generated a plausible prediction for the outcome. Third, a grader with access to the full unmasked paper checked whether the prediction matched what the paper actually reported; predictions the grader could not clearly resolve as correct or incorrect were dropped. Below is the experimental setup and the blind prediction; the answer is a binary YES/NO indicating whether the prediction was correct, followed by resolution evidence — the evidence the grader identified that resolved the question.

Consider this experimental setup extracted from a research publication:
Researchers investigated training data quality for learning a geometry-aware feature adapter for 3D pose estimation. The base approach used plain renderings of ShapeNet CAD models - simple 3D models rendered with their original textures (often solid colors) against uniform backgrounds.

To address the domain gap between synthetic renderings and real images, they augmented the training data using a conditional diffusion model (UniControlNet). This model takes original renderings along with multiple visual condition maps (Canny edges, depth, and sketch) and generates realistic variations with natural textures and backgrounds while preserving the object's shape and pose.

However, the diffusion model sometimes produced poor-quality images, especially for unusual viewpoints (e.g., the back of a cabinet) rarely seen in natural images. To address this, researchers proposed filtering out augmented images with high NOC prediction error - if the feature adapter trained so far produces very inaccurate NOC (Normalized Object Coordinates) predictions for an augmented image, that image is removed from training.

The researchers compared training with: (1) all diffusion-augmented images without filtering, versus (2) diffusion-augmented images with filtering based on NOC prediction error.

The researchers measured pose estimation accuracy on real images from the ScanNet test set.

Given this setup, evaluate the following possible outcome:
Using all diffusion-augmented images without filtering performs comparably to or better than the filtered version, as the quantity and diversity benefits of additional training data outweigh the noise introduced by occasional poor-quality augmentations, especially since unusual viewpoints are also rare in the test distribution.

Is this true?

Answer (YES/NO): NO